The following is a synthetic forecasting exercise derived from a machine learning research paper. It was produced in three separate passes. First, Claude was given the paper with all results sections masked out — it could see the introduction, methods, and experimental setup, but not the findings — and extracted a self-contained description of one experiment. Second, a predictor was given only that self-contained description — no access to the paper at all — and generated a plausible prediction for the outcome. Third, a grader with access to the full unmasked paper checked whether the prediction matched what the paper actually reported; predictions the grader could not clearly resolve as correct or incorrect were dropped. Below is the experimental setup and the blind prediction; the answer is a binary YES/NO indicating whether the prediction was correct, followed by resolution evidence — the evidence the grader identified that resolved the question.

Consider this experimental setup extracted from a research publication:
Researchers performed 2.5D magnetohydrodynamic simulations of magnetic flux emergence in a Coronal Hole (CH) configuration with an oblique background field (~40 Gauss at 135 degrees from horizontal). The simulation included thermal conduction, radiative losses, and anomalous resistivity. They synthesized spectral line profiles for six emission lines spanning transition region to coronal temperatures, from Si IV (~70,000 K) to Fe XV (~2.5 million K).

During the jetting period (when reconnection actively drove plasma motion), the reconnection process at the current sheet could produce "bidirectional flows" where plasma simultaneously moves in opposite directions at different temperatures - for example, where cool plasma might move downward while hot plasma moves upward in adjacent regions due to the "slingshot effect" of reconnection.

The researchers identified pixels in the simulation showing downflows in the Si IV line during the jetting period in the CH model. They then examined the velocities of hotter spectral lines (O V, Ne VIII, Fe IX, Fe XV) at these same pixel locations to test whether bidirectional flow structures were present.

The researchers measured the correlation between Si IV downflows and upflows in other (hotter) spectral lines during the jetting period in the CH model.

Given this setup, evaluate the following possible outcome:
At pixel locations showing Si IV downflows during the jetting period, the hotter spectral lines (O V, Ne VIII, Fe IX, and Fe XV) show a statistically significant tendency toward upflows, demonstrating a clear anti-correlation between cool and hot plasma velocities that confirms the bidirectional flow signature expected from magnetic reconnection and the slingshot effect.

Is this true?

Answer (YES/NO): NO